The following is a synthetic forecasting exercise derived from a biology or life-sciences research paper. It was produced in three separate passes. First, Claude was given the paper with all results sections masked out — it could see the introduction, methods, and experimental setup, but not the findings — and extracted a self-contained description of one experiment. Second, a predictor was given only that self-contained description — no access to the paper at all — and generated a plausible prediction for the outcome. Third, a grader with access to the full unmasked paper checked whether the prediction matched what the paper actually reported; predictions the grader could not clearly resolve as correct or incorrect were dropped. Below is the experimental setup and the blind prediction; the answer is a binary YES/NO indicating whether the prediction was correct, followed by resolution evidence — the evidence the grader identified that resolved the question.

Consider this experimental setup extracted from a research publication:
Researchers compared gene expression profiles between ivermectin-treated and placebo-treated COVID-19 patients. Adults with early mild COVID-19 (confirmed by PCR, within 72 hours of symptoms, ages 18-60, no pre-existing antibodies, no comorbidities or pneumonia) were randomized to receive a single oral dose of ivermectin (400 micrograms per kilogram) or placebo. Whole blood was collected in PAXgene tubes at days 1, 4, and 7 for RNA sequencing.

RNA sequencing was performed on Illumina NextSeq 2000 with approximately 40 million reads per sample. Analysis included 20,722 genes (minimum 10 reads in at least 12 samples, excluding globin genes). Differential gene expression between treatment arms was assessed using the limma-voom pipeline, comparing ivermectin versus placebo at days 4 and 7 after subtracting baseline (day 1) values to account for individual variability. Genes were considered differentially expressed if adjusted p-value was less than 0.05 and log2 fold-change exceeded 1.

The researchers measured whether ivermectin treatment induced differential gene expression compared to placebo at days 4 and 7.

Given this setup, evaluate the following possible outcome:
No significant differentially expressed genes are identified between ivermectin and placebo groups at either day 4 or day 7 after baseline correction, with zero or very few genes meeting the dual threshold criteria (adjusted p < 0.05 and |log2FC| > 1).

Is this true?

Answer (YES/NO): YES